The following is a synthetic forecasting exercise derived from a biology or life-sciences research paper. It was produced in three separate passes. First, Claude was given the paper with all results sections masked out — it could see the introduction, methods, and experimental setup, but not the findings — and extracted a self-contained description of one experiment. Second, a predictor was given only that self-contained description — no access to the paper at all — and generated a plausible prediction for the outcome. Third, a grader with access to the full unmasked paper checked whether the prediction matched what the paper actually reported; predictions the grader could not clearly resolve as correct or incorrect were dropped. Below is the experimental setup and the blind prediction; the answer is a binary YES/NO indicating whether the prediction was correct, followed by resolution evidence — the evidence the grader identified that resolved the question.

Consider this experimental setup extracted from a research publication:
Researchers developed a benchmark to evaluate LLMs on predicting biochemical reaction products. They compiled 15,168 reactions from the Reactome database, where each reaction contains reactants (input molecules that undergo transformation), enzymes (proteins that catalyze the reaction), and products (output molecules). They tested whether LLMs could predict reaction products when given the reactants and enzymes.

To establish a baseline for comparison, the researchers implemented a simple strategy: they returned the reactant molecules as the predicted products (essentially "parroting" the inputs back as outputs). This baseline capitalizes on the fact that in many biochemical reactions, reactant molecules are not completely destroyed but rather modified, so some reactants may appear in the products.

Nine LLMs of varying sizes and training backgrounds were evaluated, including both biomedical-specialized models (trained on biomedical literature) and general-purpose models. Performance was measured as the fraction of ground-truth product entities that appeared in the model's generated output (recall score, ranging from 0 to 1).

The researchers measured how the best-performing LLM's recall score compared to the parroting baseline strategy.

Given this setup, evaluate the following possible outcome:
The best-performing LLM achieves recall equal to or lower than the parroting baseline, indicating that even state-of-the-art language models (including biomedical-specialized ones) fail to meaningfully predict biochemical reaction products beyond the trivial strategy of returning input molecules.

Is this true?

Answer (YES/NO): YES